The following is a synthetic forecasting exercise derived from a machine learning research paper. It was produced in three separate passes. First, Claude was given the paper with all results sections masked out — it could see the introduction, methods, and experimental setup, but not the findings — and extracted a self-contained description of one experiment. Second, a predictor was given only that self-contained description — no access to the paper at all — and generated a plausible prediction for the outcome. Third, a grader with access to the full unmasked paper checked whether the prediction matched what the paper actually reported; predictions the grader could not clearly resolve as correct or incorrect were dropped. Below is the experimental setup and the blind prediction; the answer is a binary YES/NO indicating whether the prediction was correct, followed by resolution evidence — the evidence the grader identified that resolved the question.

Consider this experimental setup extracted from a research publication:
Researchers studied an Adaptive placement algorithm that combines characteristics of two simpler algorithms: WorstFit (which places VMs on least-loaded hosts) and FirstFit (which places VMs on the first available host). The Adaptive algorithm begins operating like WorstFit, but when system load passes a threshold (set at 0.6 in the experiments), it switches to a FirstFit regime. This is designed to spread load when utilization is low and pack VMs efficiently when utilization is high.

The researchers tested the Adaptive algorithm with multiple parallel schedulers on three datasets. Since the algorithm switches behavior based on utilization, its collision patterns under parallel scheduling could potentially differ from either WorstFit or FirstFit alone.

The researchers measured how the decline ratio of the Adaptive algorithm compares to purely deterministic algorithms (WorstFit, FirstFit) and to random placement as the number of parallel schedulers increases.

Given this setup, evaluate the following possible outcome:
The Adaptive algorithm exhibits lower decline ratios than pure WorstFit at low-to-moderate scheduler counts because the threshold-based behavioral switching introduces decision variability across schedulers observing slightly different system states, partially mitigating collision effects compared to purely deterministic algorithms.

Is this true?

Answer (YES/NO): NO